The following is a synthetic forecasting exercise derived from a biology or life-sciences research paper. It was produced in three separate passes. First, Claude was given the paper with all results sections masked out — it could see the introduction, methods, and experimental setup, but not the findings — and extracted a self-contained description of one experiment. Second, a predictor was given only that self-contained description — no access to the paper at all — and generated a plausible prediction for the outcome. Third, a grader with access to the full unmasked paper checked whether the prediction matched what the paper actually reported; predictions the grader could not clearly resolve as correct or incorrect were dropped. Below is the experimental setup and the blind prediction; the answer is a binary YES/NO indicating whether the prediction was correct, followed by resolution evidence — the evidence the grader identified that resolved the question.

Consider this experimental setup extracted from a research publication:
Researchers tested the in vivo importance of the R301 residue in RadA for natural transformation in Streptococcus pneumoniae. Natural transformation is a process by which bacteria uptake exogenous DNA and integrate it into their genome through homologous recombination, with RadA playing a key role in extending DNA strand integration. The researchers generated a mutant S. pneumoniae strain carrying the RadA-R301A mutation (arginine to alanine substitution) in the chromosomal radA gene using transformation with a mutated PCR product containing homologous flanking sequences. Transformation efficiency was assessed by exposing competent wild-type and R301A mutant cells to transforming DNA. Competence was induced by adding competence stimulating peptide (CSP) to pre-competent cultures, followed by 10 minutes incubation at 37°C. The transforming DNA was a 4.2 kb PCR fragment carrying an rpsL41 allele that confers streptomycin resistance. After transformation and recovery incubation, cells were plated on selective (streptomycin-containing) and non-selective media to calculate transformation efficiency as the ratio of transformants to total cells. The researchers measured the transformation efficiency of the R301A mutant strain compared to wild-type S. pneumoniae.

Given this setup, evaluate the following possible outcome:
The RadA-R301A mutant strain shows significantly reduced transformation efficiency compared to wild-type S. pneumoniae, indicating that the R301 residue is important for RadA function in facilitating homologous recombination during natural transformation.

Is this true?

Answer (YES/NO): YES